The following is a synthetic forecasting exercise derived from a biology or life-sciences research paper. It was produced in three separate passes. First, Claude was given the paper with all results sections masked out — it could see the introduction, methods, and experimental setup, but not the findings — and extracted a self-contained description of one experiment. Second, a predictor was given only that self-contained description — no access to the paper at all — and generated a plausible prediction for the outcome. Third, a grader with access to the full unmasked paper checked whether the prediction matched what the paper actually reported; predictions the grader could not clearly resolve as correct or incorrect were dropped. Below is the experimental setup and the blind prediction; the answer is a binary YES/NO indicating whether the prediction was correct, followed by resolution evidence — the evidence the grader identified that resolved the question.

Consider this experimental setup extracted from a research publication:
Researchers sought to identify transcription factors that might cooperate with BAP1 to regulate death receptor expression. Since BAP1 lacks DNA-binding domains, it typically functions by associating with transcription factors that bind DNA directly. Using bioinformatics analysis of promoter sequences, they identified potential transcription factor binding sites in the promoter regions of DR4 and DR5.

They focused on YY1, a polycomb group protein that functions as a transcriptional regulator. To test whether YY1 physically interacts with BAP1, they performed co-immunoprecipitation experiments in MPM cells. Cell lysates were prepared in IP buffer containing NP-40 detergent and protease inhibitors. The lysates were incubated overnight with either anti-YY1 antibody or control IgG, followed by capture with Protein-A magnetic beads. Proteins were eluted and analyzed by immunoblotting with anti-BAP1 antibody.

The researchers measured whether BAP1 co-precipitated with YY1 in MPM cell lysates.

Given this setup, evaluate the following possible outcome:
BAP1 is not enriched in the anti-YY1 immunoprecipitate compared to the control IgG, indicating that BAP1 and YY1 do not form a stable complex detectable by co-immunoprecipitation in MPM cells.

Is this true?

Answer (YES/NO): NO